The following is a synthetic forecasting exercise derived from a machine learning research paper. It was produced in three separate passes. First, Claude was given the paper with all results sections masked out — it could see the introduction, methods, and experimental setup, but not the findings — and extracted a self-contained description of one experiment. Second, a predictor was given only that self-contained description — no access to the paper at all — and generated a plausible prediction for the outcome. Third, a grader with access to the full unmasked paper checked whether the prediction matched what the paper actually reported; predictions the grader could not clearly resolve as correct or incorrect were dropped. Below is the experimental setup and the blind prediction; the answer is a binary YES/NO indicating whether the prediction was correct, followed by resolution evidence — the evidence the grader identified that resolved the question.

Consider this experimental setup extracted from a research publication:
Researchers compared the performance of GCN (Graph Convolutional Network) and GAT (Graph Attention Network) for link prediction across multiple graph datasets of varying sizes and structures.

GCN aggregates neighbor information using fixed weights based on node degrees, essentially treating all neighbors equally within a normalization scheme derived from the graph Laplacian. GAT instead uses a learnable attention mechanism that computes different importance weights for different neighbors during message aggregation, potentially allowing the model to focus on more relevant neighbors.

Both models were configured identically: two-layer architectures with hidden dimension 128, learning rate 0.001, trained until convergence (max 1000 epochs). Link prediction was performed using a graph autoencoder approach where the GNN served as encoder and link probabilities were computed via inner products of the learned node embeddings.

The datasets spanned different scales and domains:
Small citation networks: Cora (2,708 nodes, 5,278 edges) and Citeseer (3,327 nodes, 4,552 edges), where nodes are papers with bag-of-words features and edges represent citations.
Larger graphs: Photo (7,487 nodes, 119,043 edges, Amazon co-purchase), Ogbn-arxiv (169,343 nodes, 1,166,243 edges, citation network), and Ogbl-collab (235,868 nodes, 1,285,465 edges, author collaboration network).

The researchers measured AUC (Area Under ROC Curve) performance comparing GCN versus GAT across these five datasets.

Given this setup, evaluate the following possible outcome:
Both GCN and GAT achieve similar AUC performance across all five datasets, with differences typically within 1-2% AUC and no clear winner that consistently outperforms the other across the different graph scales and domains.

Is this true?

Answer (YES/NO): YES